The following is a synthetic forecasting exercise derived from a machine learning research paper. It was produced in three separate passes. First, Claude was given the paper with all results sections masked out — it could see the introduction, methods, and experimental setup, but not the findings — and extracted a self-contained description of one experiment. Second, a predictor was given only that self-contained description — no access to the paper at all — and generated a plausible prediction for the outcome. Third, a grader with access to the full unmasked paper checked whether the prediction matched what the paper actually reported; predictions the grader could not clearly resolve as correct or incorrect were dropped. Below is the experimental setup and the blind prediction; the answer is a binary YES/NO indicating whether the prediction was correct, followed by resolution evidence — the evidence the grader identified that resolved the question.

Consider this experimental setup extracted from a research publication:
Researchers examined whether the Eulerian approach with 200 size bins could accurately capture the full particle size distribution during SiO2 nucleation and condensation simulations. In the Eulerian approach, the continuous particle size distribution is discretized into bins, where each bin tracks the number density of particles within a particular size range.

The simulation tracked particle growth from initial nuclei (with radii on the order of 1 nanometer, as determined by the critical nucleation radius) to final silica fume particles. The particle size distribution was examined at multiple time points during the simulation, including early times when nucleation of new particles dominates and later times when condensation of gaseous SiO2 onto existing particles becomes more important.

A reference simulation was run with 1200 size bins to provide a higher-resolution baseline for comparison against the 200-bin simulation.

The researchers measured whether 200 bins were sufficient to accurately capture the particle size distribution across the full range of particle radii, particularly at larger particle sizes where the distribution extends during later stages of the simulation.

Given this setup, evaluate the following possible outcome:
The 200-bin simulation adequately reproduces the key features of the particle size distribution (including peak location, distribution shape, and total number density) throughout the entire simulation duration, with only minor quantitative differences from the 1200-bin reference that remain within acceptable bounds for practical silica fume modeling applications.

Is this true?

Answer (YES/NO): NO